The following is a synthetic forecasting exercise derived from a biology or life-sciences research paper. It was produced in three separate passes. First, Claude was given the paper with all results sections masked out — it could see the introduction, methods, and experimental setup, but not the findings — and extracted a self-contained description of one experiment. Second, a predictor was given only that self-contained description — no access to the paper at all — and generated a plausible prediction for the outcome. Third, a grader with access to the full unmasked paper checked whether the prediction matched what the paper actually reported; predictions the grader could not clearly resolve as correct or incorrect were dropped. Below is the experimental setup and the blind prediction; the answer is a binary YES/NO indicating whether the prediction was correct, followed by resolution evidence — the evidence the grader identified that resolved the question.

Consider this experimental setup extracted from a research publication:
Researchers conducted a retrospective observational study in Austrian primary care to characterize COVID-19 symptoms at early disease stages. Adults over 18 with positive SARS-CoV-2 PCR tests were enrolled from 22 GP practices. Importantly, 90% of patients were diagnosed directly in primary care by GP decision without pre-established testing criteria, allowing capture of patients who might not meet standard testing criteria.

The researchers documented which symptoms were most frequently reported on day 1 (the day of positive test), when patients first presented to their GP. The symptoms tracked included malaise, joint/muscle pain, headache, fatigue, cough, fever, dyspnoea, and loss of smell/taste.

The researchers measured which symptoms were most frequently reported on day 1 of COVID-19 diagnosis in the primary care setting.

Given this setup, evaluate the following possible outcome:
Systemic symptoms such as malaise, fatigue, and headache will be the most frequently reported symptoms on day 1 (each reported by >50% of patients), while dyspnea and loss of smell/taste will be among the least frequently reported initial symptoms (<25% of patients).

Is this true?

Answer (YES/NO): NO